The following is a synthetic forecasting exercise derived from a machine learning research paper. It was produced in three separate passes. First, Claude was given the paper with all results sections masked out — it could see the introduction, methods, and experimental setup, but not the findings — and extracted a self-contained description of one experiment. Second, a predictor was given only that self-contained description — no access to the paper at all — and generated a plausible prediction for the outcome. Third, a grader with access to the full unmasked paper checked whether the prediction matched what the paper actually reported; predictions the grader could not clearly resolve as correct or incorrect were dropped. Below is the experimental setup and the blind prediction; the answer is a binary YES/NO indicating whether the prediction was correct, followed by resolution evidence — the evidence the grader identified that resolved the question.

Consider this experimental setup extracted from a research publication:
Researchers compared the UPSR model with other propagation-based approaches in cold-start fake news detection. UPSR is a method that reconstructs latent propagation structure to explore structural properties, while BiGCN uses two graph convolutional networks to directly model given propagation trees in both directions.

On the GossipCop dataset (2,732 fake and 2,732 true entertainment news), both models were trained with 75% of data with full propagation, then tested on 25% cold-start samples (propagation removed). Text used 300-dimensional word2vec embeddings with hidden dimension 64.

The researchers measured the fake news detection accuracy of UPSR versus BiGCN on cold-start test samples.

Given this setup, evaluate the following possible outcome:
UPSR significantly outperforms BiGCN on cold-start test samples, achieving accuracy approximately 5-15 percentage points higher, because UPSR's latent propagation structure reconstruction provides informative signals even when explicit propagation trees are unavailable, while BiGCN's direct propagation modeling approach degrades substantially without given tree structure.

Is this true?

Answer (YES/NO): NO